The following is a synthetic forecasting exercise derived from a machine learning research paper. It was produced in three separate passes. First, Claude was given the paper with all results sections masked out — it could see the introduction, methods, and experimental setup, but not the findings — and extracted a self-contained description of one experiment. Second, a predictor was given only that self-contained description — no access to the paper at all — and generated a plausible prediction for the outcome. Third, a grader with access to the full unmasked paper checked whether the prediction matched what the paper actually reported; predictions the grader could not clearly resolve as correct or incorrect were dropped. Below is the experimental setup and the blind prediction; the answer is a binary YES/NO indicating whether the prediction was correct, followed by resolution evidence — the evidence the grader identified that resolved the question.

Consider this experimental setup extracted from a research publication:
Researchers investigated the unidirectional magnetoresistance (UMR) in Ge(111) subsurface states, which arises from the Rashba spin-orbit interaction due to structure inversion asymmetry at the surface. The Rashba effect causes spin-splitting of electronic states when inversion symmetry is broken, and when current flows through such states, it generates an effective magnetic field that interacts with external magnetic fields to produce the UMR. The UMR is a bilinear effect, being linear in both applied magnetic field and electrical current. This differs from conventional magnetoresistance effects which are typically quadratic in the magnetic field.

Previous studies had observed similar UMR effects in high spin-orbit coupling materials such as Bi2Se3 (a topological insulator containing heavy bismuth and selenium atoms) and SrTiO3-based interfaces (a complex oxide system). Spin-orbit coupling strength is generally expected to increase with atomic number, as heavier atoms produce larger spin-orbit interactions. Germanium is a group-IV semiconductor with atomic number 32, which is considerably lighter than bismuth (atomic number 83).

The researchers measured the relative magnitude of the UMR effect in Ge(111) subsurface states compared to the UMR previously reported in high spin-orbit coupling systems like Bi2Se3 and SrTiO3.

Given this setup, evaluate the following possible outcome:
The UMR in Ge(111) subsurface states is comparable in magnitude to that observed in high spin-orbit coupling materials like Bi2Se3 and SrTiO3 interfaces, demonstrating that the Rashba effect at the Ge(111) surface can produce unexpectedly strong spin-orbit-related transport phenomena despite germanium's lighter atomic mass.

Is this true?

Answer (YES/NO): NO